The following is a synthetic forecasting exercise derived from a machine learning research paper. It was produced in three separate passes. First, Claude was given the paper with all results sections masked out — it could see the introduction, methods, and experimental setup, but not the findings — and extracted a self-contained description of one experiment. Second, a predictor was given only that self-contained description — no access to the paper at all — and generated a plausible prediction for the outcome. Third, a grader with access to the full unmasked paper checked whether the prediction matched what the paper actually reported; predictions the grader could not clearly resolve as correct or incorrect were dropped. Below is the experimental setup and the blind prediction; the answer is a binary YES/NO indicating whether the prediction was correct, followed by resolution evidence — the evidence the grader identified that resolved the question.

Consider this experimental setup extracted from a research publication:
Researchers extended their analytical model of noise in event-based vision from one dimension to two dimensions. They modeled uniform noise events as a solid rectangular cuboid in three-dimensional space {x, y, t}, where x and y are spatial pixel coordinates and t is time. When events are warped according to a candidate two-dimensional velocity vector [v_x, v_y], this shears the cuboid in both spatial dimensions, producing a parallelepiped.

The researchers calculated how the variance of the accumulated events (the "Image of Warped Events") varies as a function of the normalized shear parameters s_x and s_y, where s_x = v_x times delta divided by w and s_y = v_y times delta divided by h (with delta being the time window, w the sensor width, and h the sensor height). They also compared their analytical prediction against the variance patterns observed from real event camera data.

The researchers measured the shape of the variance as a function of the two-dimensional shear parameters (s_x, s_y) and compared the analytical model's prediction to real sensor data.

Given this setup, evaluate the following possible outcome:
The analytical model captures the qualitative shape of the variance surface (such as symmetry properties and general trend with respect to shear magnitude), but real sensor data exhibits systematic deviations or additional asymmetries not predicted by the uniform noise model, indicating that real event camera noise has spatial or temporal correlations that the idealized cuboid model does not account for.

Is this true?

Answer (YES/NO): NO